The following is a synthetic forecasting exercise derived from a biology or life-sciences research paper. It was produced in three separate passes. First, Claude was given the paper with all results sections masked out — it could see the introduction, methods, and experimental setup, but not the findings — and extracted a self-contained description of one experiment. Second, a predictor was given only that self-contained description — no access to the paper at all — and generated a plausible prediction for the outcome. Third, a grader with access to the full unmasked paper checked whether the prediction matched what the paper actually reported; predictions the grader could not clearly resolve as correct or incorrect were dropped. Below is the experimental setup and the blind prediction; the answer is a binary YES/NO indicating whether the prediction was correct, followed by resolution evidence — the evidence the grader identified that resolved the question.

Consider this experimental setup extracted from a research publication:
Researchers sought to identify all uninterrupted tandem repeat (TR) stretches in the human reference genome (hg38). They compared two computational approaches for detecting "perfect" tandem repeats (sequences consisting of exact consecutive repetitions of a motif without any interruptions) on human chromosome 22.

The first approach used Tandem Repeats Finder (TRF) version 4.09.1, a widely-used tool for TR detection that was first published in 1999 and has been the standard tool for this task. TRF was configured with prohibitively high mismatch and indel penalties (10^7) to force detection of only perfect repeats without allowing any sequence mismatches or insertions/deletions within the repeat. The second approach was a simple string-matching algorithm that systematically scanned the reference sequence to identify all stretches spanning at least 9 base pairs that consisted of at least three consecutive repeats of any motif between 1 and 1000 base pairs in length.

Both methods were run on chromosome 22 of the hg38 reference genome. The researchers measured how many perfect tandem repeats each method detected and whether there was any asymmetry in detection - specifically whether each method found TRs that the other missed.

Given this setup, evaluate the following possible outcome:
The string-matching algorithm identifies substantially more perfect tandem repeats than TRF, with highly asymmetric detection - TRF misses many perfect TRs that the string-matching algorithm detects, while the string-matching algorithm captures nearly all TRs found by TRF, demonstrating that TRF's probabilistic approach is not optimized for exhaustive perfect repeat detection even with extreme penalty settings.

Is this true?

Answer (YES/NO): YES